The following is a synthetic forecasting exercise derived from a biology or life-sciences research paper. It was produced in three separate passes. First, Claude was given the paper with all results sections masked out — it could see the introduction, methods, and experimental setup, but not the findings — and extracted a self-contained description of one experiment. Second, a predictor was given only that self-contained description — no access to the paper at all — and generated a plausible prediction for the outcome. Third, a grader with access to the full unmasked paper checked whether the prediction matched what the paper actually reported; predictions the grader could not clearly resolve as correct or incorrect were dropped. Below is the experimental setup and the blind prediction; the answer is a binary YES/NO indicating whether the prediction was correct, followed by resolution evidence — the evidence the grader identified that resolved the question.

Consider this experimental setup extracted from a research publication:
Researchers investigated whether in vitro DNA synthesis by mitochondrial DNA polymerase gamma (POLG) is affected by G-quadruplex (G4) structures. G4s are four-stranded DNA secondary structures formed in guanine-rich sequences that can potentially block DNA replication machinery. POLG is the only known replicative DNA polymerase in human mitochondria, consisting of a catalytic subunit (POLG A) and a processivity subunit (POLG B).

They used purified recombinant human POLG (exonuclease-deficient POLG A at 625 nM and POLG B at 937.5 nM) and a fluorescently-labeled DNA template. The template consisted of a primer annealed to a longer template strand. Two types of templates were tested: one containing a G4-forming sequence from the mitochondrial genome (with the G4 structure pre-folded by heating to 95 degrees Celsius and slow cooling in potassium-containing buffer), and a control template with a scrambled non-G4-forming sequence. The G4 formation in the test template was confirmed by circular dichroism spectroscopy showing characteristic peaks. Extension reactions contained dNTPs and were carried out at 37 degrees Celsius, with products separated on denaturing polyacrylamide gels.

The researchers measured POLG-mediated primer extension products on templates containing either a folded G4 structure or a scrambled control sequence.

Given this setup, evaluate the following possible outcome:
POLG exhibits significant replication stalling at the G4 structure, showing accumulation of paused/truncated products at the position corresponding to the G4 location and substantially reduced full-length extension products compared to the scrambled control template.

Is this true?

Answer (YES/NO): YES